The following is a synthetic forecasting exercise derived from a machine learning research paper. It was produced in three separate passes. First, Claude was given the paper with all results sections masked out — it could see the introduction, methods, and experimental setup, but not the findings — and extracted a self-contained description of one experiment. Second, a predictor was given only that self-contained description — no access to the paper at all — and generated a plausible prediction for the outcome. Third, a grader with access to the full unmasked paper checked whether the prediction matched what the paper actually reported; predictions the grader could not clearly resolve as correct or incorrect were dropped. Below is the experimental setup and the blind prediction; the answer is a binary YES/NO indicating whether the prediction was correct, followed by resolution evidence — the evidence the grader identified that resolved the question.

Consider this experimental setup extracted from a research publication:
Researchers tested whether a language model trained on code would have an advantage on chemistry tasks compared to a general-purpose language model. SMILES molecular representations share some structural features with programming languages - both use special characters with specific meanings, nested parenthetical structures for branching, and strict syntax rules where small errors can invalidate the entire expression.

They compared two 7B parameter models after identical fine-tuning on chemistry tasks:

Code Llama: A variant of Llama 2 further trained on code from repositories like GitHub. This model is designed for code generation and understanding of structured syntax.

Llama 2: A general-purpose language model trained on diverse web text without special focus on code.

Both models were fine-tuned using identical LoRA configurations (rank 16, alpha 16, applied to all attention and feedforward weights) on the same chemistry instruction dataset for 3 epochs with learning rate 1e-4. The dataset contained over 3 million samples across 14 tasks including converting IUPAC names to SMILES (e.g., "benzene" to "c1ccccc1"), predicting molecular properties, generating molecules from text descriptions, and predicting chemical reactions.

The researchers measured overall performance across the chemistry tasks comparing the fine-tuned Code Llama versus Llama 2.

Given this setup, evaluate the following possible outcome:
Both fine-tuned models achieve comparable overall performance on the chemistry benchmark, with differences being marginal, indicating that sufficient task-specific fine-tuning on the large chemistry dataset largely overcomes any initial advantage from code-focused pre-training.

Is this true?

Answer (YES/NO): NO